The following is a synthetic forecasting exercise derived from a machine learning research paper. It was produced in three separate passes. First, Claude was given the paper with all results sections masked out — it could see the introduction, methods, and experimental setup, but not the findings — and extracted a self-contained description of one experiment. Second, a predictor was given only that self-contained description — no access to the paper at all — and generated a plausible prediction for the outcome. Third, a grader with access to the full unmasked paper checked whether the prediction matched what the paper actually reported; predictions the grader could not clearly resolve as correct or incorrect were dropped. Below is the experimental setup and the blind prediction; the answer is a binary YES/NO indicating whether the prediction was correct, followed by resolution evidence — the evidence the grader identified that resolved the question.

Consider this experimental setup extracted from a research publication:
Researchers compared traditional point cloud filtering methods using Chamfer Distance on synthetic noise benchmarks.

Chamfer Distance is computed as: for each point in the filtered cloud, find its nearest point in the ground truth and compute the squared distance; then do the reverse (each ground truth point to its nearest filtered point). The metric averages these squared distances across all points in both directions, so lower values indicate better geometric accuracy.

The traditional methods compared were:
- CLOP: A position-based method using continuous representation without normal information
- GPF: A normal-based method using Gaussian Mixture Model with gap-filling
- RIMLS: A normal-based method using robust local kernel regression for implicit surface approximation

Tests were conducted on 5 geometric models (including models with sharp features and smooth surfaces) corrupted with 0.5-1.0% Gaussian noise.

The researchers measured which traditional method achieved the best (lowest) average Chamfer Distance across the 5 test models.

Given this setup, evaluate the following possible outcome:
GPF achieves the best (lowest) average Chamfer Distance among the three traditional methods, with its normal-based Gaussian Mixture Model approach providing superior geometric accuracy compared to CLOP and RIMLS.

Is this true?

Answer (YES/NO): NO